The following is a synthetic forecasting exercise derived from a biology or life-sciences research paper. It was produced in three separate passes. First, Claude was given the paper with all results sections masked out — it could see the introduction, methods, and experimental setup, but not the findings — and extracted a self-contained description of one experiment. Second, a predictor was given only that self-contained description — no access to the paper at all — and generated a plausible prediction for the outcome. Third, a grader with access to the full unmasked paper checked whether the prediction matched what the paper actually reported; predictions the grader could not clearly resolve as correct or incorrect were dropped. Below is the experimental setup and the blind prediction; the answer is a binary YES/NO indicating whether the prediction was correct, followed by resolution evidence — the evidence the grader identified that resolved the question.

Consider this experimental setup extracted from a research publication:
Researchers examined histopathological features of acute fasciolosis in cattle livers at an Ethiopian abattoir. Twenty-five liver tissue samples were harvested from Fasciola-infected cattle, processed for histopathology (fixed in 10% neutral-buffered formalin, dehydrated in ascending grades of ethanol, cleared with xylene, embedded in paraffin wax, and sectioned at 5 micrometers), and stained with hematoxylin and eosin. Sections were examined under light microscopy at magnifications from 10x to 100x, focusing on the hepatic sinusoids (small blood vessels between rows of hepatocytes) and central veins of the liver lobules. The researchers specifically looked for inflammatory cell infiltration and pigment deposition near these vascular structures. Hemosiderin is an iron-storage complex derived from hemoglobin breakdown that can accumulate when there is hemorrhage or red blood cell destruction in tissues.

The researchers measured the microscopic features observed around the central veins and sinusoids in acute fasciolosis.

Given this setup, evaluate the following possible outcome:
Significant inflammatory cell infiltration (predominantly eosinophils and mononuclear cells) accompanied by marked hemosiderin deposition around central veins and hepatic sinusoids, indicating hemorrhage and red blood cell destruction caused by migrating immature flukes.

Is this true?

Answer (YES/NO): NO